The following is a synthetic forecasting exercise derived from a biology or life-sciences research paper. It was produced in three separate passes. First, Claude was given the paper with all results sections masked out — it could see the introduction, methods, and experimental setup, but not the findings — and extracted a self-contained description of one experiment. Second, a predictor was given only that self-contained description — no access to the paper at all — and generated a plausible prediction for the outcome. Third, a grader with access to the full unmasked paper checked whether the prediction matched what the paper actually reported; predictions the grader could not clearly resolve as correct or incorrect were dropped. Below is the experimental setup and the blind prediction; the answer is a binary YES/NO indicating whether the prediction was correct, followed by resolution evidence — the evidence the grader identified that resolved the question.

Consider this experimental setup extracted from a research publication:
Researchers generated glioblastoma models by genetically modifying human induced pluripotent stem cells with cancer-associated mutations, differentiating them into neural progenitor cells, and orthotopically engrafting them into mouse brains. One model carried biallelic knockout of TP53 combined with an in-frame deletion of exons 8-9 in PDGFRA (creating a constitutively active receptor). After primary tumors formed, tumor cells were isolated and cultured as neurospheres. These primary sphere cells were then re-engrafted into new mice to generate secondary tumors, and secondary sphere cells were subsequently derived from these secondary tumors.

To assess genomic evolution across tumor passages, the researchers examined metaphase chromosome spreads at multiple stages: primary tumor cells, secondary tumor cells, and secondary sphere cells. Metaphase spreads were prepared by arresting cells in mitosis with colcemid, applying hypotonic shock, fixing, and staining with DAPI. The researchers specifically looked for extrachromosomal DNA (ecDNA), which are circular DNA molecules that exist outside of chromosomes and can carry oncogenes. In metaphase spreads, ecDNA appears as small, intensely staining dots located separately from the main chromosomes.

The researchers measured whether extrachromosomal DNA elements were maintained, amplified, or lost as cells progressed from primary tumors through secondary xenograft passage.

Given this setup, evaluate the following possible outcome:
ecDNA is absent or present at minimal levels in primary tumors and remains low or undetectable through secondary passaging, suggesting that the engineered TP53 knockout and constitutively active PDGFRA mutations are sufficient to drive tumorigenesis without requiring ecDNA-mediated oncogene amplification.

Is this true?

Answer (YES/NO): NO